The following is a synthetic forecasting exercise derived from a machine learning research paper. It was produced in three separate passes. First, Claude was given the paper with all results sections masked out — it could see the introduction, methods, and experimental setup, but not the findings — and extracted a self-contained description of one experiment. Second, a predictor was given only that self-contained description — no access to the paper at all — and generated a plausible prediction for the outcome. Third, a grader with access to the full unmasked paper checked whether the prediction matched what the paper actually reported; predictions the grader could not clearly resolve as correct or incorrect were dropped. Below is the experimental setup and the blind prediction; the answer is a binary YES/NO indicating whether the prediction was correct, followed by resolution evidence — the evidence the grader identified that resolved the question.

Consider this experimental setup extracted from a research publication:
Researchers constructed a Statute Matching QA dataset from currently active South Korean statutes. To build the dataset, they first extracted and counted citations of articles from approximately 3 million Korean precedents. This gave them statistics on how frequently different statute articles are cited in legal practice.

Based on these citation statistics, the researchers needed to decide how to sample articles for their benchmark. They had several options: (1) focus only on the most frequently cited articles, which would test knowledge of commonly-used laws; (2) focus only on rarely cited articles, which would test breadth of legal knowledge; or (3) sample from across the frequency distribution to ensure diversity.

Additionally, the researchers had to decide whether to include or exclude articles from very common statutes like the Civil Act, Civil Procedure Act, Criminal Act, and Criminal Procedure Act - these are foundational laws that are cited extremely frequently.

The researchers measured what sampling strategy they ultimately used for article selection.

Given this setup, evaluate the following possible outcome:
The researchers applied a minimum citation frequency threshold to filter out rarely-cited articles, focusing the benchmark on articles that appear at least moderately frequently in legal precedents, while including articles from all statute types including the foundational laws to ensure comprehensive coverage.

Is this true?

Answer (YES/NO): NO